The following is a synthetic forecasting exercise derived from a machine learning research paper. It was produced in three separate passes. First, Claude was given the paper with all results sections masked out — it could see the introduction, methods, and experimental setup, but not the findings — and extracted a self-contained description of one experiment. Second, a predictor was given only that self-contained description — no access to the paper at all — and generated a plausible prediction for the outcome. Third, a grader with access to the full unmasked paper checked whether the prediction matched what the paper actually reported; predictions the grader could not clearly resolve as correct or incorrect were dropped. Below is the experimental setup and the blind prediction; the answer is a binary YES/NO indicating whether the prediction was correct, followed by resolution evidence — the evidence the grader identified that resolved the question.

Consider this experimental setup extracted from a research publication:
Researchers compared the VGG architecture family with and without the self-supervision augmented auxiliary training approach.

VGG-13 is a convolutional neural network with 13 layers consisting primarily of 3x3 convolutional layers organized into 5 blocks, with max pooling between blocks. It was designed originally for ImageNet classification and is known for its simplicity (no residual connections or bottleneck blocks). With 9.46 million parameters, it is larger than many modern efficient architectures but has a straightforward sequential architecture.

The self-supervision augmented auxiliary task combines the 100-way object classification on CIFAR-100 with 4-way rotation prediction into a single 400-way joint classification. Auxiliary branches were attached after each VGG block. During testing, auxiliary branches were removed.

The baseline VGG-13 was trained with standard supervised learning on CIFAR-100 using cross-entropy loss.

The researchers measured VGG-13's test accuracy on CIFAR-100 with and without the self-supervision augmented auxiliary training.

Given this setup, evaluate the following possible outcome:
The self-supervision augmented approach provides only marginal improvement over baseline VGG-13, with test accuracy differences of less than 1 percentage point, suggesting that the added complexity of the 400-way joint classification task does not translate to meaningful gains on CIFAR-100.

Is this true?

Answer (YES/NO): NO